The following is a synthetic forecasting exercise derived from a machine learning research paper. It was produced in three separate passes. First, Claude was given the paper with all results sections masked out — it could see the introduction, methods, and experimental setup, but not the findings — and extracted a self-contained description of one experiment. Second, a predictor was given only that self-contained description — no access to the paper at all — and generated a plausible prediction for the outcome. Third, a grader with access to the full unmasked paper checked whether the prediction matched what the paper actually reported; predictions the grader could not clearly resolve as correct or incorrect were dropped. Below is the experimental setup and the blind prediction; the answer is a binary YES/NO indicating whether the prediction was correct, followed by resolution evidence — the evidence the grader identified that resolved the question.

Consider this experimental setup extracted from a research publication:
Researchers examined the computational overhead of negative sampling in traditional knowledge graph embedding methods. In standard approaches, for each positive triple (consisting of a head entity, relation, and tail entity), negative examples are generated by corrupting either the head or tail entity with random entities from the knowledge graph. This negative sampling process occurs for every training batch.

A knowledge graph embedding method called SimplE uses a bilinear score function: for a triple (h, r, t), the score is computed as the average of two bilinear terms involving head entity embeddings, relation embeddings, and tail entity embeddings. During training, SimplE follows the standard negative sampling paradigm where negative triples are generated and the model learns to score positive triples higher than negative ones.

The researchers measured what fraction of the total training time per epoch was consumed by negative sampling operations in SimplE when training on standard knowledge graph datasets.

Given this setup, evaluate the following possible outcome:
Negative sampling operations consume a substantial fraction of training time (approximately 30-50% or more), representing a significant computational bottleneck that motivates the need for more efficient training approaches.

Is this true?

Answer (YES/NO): YES